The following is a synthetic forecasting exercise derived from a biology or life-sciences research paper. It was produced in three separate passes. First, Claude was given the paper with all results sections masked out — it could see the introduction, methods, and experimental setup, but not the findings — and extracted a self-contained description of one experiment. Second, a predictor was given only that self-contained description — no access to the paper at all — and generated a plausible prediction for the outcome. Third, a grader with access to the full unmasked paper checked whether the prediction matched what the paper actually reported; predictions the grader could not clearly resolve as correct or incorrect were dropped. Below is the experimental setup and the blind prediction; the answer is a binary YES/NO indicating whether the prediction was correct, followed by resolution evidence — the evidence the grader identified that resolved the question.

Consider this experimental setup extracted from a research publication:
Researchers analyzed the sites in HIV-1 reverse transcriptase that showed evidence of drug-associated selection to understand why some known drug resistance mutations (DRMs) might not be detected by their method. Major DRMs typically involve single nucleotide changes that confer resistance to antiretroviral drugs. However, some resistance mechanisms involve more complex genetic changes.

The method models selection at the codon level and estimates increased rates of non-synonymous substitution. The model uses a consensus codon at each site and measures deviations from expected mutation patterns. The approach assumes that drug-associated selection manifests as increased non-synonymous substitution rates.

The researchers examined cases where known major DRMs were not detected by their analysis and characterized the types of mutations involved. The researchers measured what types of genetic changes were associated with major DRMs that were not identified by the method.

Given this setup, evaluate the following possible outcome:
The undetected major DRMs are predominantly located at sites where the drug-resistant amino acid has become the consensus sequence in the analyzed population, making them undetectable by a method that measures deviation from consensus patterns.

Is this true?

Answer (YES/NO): NO